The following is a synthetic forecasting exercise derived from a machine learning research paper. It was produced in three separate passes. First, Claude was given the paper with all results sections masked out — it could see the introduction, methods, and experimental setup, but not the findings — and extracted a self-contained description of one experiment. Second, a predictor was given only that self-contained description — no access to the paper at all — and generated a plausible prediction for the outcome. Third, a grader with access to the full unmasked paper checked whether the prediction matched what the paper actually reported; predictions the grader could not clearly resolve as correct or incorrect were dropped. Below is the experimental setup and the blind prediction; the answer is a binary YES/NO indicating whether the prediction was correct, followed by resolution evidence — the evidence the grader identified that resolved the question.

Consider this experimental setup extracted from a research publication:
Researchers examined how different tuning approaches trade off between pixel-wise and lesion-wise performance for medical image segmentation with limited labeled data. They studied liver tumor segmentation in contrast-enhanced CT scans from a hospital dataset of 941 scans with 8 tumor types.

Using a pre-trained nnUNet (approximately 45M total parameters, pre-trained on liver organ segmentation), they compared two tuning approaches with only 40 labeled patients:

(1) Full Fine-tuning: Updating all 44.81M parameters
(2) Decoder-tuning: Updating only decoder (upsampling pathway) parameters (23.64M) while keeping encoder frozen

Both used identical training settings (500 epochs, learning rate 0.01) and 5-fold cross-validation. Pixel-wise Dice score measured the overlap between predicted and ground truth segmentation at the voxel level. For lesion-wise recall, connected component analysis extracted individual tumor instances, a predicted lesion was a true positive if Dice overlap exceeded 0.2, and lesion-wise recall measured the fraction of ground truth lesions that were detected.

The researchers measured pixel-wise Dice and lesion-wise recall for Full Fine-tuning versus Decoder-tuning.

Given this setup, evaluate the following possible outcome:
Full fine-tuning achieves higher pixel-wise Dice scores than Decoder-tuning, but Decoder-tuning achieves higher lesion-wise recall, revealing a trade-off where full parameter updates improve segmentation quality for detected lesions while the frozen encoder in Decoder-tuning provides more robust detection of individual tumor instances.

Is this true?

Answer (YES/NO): NO